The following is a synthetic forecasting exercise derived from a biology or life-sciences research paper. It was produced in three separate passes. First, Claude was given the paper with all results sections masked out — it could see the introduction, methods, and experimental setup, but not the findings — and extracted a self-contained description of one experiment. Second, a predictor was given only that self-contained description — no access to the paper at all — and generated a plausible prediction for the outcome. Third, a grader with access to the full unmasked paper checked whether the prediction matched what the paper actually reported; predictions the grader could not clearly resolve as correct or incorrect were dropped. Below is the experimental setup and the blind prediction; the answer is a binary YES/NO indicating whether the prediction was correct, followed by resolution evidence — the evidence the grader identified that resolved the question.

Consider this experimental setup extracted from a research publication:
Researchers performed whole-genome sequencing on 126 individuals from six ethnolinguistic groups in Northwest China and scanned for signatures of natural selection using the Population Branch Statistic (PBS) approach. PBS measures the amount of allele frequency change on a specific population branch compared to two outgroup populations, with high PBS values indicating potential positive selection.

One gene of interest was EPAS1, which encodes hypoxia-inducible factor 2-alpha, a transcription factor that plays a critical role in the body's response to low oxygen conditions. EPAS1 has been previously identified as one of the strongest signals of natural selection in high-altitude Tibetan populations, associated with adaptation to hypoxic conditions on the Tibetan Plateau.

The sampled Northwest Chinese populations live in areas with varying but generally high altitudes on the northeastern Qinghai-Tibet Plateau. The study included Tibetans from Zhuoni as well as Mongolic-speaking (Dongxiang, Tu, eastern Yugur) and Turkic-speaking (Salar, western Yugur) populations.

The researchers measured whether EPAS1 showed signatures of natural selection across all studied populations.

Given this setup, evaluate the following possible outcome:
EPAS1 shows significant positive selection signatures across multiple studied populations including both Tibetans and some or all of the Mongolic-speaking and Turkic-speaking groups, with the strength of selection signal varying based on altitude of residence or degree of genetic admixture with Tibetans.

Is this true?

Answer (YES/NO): NO